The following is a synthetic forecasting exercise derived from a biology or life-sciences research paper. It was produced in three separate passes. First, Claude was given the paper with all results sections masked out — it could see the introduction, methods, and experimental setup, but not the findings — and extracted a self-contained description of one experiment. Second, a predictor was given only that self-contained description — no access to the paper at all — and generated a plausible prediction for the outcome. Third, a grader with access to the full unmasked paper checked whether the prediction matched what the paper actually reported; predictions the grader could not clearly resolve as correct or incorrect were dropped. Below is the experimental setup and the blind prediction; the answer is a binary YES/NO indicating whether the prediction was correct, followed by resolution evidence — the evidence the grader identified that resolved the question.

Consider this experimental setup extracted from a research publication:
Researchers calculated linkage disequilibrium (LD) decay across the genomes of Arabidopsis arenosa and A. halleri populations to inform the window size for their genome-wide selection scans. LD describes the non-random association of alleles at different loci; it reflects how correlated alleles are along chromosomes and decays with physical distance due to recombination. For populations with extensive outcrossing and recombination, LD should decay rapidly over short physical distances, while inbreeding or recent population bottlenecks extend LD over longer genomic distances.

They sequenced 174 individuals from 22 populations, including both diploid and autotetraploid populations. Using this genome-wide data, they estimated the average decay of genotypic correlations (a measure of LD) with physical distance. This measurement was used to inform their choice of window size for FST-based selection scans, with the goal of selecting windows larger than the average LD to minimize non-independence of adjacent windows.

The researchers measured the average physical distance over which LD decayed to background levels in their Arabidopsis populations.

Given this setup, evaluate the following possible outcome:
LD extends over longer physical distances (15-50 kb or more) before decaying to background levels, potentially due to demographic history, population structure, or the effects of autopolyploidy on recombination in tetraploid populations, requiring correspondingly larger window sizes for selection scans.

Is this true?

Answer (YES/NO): NO